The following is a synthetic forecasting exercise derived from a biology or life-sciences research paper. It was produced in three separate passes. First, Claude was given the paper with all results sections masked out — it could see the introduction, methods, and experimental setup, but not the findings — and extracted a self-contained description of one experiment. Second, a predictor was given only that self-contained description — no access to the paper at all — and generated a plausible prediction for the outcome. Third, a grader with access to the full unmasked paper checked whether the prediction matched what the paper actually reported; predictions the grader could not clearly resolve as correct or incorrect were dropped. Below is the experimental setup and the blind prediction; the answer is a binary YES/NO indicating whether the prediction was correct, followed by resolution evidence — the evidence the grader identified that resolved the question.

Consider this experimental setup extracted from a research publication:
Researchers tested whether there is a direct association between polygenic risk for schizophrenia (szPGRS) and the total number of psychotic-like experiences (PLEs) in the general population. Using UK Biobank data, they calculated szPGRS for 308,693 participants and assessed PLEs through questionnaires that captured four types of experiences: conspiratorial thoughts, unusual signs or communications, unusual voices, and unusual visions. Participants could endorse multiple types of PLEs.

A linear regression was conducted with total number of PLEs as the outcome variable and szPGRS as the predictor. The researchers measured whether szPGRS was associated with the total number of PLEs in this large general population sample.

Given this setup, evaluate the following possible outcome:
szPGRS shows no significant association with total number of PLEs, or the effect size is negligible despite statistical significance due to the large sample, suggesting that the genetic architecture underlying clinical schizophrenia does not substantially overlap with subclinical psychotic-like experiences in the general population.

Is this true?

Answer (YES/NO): YES